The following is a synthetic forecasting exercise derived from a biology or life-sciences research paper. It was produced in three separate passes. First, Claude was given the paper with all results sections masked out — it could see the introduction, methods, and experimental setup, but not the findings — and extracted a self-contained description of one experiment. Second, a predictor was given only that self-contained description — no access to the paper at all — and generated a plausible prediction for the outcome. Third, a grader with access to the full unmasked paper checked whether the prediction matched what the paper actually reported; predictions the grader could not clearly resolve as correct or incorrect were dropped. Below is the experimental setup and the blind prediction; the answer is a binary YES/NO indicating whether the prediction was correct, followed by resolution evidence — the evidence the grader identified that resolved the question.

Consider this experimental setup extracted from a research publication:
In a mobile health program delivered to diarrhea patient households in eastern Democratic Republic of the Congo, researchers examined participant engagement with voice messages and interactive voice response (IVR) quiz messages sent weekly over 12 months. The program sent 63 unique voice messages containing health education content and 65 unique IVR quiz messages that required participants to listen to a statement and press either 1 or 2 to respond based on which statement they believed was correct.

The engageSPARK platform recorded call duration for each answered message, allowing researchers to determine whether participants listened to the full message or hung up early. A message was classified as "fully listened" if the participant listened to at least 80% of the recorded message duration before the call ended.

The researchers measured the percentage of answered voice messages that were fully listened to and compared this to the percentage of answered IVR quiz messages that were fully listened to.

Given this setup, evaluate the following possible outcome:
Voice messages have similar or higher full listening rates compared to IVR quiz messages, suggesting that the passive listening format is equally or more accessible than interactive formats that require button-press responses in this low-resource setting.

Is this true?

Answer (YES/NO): YES